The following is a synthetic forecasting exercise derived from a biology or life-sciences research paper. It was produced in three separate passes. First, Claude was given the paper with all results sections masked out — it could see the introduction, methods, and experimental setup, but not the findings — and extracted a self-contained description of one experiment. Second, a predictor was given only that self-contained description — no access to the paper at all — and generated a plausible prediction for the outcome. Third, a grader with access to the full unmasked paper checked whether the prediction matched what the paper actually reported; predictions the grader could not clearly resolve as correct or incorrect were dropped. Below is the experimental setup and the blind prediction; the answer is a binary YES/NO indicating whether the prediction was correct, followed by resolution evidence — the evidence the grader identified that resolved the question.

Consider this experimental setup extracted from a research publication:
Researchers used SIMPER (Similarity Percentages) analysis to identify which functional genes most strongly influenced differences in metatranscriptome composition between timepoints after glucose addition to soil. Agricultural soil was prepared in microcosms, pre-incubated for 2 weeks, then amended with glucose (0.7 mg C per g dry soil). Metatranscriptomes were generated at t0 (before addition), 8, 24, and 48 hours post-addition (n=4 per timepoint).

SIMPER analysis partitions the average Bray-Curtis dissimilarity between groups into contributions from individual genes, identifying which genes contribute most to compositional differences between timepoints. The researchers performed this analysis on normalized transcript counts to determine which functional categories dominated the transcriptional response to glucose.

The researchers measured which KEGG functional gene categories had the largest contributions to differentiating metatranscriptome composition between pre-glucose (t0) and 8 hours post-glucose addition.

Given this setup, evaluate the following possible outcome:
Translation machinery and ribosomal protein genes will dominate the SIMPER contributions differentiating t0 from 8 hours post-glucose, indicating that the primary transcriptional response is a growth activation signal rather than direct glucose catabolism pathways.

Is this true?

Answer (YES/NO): NO